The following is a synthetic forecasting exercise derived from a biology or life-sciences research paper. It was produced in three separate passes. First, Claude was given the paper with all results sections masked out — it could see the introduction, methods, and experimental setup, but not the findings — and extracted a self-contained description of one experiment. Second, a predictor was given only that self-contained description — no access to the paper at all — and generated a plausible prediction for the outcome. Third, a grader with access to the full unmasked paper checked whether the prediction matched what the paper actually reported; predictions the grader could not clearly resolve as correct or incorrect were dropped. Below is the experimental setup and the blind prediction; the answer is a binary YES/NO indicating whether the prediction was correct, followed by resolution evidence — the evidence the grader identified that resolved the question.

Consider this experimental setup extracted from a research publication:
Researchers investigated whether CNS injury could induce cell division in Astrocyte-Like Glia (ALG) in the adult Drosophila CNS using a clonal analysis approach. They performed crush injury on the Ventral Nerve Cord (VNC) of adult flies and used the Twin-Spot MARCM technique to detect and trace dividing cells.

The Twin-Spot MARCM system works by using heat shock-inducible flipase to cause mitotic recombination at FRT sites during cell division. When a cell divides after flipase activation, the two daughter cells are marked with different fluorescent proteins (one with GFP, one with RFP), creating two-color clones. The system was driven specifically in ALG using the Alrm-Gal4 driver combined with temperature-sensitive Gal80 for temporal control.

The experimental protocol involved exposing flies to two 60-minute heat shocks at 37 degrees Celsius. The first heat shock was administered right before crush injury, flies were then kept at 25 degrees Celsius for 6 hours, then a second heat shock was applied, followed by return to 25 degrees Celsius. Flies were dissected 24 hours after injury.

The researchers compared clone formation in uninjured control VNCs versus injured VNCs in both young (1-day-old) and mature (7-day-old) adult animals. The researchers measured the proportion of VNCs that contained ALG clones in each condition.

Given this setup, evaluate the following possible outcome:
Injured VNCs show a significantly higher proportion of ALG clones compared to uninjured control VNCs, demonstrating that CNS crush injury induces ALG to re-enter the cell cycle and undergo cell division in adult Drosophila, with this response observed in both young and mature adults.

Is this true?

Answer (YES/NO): YES